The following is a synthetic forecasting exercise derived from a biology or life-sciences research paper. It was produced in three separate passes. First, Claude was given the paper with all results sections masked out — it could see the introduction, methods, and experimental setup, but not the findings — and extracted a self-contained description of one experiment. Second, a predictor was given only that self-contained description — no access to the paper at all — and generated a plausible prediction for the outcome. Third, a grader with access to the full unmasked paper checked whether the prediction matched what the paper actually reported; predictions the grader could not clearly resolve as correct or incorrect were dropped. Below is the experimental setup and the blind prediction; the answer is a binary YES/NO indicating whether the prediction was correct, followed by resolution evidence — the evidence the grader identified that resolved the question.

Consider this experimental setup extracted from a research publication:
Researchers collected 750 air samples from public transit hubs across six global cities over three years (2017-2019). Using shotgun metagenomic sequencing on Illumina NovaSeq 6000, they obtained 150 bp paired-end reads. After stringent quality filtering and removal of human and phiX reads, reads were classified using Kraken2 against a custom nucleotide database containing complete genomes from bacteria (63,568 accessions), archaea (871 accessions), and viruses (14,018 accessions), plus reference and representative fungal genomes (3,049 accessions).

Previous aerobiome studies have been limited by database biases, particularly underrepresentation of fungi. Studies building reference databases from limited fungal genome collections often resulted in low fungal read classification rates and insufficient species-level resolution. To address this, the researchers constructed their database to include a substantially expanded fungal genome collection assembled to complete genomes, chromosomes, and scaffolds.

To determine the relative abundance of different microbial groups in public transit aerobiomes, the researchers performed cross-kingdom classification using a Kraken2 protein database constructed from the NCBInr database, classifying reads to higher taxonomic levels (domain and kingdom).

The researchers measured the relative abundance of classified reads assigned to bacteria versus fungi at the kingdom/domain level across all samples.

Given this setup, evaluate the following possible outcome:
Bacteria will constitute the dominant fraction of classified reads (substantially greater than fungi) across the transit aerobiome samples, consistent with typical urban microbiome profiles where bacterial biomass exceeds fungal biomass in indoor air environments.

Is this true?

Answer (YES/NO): YES